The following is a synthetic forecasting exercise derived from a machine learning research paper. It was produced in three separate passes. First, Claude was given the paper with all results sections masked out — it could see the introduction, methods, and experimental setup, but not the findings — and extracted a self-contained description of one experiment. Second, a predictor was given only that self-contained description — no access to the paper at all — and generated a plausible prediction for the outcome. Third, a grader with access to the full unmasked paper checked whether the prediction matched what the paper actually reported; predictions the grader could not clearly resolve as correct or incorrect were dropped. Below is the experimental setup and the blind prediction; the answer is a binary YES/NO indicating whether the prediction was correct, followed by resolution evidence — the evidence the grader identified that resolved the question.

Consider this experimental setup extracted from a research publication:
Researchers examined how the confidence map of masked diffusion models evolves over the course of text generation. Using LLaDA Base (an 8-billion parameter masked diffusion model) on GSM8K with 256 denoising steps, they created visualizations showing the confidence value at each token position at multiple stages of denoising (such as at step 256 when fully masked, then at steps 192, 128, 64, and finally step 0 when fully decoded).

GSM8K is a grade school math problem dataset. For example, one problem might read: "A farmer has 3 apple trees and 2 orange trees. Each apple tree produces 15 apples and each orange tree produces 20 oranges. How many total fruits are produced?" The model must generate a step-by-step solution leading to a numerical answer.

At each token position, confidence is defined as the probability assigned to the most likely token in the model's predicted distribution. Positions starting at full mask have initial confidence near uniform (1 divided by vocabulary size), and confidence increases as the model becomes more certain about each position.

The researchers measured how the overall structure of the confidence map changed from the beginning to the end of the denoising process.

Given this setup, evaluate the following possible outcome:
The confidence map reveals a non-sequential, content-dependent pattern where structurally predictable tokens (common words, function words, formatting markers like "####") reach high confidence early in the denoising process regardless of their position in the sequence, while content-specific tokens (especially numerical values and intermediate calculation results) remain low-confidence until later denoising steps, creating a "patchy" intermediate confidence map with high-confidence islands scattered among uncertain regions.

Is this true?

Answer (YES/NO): NO